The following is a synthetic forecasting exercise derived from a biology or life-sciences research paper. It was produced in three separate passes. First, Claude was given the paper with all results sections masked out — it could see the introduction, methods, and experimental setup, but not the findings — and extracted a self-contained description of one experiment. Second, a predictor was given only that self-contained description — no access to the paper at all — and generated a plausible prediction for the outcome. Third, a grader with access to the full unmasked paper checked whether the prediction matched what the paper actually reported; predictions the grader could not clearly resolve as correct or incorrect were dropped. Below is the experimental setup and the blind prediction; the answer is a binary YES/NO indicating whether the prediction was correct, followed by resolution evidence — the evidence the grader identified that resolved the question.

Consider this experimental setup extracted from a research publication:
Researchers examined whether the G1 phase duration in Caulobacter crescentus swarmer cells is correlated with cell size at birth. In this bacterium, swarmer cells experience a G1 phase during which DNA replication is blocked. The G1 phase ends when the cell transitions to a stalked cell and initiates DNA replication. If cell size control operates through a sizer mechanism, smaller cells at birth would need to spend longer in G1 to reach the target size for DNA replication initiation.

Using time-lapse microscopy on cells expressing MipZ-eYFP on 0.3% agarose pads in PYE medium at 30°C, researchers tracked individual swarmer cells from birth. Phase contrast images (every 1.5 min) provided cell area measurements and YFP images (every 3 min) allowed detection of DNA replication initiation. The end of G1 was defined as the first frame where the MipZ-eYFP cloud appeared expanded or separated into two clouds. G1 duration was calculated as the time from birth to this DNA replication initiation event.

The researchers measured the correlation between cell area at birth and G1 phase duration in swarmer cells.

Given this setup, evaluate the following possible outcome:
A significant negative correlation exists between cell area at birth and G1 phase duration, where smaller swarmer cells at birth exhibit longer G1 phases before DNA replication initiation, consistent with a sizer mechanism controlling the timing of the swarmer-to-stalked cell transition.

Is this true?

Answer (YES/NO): NO